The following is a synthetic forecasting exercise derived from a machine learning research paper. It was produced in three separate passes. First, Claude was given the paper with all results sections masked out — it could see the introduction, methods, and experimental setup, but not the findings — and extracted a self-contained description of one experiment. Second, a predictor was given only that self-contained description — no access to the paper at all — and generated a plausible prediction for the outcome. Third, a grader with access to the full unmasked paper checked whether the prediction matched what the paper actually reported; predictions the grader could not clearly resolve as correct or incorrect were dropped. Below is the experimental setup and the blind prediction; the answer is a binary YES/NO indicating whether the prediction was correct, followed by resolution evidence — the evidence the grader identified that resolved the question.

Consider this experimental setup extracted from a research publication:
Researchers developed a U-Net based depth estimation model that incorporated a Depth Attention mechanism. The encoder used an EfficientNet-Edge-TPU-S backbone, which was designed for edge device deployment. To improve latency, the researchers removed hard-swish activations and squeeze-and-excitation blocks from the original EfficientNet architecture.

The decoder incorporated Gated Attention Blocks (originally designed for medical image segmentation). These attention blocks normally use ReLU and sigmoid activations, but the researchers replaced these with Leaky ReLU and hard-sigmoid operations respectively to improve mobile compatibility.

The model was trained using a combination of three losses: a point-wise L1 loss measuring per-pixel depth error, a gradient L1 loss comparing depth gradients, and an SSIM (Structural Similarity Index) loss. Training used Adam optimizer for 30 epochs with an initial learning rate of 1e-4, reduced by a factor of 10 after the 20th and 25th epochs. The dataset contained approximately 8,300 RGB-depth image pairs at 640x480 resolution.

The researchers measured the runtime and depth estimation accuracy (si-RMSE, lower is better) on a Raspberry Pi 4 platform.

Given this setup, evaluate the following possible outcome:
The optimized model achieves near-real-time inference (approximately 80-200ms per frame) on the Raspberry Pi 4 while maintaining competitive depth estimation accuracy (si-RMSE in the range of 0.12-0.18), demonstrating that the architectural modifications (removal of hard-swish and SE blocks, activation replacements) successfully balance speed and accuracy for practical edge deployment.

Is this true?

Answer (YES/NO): NO